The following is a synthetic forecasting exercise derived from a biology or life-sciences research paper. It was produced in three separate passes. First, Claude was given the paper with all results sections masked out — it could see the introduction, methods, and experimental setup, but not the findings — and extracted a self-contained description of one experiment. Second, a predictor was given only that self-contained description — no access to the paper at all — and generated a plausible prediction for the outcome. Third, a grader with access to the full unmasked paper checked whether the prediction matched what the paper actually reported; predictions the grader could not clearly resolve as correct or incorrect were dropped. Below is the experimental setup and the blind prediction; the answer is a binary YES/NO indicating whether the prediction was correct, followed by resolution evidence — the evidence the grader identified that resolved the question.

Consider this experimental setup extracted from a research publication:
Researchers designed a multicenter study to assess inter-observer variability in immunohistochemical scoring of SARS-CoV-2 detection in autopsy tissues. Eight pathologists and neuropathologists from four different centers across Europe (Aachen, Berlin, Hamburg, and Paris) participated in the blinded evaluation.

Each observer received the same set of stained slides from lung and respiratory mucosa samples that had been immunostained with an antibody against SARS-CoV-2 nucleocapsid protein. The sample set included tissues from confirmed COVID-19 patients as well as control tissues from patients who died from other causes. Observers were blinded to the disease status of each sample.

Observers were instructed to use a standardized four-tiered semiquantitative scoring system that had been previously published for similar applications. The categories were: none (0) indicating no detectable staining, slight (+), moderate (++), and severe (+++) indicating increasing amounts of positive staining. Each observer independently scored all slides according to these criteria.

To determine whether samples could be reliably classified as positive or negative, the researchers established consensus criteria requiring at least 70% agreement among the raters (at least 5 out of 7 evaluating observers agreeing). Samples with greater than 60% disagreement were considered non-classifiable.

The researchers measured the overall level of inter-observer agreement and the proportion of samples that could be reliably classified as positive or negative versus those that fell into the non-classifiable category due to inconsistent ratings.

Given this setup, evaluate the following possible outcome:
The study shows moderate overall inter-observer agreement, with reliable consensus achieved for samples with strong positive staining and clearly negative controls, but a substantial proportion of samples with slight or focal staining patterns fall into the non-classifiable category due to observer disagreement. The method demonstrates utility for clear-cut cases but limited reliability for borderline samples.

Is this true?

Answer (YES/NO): NO